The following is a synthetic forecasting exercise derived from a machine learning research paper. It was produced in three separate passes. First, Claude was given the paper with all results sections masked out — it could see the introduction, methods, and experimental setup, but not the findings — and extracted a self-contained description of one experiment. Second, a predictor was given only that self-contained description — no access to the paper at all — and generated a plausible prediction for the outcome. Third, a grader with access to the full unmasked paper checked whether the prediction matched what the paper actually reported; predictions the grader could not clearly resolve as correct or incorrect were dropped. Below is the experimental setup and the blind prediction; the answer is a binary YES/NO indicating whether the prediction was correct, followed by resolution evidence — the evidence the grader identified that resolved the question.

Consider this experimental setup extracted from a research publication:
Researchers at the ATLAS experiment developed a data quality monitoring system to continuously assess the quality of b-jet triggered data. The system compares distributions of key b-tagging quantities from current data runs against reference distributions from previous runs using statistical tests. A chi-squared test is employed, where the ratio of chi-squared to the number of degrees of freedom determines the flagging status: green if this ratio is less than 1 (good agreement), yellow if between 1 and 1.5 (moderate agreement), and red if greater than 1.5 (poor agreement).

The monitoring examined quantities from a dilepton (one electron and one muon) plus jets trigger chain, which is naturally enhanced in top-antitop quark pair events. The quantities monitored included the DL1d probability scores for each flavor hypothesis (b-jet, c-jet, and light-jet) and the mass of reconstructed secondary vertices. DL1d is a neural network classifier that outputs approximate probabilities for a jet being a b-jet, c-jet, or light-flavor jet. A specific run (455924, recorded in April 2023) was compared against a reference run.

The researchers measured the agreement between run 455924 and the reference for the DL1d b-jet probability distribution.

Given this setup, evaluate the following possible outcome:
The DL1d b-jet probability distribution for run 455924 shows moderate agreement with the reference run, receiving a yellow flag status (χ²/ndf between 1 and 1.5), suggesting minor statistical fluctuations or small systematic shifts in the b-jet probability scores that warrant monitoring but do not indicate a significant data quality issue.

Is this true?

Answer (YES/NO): NO